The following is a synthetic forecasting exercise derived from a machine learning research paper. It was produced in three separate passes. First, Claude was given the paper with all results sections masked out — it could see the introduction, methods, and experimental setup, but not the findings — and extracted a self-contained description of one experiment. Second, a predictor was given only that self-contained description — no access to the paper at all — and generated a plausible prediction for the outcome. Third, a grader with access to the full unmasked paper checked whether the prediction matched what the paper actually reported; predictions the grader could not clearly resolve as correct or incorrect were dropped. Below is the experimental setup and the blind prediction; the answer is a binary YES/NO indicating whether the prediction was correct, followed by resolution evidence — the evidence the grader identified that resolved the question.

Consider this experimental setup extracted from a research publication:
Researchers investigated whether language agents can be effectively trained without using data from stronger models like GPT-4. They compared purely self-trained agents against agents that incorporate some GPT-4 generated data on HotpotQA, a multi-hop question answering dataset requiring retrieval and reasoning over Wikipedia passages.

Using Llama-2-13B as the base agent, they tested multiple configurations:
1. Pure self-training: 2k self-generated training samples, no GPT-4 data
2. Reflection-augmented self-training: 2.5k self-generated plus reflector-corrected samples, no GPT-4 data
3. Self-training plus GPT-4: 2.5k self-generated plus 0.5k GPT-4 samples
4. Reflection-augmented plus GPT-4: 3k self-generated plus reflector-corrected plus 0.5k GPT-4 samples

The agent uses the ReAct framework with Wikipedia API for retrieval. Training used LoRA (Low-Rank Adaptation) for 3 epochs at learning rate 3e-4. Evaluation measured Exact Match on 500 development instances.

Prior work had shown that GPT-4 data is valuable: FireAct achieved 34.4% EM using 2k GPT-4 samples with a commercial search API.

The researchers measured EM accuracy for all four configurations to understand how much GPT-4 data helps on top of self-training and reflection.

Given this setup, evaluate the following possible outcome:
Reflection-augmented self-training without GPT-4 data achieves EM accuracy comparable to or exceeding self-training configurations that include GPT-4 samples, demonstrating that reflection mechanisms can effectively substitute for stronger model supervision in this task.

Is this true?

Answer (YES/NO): NO